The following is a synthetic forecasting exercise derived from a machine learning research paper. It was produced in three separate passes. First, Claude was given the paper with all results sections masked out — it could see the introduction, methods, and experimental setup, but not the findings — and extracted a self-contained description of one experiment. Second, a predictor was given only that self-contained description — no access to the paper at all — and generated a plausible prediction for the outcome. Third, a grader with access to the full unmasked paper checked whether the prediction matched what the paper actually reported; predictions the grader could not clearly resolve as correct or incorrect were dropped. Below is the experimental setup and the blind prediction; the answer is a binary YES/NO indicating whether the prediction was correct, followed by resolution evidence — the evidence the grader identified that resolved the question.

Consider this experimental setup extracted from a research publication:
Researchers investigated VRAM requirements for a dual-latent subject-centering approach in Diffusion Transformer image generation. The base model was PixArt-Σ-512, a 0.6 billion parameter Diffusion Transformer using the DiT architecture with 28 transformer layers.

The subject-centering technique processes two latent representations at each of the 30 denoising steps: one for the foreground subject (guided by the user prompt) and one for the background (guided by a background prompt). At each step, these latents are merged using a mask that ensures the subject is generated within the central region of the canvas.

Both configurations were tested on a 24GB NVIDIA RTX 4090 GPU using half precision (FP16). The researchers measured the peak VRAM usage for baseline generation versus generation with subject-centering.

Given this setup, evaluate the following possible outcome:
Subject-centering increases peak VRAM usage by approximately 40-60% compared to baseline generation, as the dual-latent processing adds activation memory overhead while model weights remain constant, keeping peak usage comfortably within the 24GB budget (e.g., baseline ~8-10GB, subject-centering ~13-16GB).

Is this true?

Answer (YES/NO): NO